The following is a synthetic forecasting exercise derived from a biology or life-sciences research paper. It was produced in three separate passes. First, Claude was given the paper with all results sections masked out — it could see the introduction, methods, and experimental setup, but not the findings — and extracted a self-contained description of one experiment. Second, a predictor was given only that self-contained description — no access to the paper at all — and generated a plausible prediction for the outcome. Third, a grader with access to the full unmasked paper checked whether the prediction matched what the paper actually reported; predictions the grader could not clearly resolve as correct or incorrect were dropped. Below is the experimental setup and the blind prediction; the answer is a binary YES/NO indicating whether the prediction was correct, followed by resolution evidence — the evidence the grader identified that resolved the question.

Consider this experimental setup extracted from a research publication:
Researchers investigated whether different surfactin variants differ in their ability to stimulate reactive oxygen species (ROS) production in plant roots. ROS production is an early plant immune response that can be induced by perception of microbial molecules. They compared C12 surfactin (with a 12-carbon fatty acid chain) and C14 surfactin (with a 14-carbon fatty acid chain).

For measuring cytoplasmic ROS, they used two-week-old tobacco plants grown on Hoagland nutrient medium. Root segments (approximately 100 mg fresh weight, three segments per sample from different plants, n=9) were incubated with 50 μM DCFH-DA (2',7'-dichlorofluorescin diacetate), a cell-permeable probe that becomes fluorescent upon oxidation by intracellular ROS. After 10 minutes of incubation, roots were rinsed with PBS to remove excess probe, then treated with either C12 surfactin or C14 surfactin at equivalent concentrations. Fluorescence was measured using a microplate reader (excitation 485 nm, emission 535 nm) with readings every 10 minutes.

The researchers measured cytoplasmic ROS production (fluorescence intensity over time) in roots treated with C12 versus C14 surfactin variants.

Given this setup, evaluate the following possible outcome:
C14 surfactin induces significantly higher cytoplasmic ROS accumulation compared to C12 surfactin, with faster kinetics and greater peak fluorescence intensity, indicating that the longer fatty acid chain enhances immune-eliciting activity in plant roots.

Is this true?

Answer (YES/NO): YES